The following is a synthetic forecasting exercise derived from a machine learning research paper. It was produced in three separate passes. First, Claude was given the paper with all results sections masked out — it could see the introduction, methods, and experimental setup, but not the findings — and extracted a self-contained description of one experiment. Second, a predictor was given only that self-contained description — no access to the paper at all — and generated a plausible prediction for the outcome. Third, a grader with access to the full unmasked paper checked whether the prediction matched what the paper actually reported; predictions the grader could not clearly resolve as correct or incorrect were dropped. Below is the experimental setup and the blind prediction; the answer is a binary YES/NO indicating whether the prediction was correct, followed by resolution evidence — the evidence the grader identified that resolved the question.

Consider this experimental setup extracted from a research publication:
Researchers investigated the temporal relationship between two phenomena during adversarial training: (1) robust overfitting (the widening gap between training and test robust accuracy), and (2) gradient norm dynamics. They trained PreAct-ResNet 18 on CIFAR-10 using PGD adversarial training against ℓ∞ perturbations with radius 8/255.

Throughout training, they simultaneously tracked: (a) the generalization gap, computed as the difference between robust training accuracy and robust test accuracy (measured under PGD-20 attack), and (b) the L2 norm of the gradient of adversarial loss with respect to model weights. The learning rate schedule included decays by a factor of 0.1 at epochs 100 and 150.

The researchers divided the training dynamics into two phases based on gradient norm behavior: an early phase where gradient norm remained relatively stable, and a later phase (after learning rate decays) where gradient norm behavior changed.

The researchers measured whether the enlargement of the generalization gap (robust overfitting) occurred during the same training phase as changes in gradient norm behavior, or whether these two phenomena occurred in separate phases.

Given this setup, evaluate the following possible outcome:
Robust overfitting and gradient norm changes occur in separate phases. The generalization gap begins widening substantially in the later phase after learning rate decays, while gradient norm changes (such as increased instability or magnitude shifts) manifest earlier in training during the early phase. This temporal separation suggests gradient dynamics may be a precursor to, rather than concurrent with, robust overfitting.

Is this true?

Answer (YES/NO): NO